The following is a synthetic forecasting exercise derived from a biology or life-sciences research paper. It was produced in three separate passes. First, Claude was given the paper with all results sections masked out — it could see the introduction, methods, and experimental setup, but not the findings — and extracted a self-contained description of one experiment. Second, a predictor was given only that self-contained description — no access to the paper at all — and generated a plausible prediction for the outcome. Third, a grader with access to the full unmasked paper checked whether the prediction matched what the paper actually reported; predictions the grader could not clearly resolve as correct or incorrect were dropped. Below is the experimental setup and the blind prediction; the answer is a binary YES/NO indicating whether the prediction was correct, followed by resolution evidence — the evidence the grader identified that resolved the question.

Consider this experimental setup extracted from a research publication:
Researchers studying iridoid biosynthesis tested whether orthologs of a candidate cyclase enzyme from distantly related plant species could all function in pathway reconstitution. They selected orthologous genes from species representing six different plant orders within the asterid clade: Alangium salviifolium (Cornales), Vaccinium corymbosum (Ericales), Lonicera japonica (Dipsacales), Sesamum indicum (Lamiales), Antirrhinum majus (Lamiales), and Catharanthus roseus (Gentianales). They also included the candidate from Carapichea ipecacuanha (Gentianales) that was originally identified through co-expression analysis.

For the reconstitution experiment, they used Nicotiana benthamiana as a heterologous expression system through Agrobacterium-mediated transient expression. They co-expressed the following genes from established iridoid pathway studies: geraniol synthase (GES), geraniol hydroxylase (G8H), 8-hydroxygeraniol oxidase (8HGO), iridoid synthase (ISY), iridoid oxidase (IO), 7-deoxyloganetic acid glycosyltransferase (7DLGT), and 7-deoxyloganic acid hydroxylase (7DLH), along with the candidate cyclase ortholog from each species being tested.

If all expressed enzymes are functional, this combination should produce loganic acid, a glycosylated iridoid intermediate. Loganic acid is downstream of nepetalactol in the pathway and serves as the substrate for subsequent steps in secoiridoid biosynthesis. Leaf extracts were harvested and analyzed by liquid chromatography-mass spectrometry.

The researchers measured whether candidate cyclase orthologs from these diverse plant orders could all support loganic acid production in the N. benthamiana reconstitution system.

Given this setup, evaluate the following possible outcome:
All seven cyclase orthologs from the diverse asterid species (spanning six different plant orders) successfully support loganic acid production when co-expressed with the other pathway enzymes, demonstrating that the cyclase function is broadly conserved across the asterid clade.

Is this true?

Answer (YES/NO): YES